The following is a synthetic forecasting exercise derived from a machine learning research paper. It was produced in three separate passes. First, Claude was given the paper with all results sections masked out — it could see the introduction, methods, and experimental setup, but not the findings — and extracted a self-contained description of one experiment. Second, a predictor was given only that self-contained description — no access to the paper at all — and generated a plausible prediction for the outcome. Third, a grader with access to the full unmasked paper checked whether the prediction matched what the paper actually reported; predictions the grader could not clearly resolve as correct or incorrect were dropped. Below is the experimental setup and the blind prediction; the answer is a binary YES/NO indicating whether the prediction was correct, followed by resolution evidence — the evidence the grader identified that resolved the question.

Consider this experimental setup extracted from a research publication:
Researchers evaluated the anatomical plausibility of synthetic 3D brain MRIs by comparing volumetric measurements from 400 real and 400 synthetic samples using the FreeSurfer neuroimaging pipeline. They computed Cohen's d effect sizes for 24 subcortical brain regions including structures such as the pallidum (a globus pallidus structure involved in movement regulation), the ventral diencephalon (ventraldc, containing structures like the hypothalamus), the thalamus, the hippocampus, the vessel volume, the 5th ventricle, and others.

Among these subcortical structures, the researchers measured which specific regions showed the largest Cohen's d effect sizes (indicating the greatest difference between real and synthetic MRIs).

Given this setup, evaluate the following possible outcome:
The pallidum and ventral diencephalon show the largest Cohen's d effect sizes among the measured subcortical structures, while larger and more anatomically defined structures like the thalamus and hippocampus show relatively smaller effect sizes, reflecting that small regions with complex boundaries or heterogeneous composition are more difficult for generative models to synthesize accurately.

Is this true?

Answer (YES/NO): YES